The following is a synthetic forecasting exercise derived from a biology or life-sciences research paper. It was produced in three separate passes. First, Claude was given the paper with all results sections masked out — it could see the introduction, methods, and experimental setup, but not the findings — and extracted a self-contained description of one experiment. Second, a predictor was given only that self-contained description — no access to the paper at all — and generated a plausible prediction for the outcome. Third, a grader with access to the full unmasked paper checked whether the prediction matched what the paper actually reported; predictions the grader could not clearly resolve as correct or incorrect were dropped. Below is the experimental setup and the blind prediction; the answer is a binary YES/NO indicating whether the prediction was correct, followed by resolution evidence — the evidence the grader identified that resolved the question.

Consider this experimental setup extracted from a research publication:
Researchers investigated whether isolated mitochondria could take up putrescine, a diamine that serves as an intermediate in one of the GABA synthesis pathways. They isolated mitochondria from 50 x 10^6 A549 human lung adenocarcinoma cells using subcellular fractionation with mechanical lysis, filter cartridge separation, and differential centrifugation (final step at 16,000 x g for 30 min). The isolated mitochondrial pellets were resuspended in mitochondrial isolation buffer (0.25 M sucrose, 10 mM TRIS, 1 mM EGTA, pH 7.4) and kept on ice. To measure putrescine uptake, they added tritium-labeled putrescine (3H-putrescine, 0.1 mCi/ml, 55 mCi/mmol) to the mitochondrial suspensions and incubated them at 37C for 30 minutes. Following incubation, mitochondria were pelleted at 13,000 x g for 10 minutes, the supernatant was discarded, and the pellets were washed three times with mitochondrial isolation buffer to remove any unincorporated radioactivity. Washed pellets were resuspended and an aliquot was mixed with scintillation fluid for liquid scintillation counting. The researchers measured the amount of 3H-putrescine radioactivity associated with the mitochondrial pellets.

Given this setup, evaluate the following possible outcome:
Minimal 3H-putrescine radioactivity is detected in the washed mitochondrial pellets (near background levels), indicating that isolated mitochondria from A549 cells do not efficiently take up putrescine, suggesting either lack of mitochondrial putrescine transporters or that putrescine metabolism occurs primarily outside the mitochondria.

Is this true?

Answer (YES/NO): NO